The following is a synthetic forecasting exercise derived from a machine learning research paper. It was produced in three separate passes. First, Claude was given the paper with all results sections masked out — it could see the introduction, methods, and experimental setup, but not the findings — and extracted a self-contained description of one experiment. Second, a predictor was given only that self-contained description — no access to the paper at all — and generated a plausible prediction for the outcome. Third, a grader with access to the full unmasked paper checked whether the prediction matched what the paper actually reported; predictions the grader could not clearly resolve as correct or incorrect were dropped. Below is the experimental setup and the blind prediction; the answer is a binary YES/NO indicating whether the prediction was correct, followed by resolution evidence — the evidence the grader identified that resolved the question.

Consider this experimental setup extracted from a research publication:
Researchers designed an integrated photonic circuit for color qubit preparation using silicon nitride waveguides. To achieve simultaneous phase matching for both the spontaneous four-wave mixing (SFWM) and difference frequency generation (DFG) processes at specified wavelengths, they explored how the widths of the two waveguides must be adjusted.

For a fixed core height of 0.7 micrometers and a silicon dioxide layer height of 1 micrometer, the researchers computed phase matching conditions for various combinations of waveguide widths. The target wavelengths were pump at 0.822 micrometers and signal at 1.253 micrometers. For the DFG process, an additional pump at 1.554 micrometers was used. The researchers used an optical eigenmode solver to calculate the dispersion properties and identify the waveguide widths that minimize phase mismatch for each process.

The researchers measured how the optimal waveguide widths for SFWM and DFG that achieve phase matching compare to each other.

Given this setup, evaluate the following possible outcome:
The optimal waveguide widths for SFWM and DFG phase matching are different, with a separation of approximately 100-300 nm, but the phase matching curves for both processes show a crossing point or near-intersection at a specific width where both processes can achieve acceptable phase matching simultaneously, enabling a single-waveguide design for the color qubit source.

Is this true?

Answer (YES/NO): NO